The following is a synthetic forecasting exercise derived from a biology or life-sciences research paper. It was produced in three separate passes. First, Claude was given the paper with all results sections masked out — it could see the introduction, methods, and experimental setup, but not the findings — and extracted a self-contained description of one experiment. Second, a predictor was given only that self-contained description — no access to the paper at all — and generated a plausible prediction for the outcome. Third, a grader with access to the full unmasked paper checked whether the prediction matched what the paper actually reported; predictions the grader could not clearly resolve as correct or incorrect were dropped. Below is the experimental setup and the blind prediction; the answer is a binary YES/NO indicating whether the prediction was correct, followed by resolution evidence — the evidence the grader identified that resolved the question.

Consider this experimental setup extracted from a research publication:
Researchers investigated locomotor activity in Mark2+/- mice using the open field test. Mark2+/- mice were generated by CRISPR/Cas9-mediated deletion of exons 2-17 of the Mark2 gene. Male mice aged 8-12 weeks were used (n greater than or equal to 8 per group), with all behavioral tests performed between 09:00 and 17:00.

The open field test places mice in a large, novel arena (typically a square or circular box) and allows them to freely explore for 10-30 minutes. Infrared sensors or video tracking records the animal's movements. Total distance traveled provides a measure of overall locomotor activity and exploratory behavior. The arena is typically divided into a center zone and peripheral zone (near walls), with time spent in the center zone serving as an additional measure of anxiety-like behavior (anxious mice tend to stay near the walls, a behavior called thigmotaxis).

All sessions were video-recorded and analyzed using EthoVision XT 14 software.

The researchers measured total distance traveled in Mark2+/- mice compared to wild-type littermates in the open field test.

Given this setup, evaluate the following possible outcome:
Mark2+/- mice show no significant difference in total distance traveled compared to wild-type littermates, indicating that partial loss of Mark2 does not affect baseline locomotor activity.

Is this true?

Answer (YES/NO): YES